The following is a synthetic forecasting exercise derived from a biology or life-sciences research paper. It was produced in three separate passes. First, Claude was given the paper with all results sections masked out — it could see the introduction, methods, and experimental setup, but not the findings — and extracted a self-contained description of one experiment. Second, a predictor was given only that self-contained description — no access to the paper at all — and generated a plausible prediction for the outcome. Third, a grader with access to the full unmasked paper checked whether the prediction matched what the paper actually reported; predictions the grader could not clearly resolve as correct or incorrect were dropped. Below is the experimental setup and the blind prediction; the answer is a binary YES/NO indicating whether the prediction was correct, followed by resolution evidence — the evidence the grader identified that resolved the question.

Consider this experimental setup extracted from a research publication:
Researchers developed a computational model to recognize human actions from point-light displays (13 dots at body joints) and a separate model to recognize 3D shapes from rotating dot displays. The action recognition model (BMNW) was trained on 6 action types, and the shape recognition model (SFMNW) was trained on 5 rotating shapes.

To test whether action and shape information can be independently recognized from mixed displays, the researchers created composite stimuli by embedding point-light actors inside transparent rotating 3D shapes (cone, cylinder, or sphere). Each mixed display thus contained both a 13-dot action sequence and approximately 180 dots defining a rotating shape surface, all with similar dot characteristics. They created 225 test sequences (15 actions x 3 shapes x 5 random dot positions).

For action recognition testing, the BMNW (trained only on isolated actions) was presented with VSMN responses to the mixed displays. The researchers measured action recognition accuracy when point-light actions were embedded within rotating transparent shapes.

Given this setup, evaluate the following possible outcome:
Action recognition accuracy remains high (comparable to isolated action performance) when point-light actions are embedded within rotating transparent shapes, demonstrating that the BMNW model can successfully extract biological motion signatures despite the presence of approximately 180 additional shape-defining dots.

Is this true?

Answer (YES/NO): YES